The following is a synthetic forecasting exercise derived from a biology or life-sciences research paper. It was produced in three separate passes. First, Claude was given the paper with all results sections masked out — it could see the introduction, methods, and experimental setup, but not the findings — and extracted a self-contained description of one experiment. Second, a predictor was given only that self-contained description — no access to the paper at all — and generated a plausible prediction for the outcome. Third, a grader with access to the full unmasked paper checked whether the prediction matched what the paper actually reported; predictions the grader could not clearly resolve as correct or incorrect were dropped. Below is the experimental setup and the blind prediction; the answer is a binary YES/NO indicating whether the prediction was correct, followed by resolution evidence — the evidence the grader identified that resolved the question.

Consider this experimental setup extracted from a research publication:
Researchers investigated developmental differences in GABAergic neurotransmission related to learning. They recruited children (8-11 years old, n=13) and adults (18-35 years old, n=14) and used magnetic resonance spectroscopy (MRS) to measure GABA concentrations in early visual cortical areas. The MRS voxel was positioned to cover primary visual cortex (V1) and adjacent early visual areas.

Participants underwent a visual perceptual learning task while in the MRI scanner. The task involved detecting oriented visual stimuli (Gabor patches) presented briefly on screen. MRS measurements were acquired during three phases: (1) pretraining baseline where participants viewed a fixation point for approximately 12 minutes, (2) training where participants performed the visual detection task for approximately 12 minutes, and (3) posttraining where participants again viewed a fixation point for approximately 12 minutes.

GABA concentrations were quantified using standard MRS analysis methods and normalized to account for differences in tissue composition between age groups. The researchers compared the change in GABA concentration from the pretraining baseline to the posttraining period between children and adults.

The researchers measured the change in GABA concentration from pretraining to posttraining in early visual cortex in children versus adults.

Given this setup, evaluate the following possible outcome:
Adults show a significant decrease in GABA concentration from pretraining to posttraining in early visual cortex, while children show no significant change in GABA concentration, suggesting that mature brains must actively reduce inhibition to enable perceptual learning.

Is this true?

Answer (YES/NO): NO